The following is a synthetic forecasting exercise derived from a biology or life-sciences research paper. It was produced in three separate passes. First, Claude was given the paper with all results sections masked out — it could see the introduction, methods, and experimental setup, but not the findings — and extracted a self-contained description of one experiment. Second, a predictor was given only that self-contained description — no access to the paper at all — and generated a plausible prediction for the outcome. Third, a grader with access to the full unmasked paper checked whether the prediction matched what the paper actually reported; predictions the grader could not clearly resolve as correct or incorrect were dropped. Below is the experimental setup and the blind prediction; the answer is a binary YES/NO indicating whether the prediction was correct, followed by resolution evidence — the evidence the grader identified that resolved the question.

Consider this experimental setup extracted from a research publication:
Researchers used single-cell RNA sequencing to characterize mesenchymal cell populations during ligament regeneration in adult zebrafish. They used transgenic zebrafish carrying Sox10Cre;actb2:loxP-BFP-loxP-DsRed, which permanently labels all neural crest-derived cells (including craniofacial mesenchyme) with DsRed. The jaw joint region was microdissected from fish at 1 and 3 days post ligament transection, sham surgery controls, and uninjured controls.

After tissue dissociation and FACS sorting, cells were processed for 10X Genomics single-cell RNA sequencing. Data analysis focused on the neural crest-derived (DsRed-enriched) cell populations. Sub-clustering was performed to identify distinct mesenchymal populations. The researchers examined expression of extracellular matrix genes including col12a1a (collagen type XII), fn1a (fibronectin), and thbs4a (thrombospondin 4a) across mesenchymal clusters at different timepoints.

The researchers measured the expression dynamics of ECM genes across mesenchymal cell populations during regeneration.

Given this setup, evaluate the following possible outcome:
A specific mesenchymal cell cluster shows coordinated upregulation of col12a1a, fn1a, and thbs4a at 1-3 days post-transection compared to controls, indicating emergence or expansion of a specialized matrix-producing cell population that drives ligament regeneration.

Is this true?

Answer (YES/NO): NO